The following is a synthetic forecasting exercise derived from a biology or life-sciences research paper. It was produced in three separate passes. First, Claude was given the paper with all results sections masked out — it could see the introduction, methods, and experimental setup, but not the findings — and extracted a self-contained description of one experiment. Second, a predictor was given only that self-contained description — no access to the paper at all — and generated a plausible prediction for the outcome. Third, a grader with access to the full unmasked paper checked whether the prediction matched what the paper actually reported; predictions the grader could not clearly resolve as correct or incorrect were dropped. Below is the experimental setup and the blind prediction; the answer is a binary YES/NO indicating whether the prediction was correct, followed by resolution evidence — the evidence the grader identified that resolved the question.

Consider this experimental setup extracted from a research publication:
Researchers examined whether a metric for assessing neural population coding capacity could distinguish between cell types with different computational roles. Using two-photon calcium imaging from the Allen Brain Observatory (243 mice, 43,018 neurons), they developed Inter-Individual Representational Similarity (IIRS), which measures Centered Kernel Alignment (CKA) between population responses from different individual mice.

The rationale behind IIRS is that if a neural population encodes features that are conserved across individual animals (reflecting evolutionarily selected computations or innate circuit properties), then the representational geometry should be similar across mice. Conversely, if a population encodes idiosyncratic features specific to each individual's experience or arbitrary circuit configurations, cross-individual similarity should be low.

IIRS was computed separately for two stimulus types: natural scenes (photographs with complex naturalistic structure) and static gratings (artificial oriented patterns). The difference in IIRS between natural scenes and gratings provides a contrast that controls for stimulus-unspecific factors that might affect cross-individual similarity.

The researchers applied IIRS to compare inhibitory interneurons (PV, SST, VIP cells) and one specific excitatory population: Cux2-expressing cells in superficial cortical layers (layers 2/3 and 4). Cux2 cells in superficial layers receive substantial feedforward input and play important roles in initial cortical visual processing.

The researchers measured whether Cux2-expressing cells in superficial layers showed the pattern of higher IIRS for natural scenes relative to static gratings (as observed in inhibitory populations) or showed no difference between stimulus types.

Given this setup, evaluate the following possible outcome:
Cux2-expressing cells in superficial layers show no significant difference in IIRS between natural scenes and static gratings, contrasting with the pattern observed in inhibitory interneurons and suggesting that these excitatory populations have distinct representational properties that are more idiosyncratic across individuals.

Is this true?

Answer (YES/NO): NO